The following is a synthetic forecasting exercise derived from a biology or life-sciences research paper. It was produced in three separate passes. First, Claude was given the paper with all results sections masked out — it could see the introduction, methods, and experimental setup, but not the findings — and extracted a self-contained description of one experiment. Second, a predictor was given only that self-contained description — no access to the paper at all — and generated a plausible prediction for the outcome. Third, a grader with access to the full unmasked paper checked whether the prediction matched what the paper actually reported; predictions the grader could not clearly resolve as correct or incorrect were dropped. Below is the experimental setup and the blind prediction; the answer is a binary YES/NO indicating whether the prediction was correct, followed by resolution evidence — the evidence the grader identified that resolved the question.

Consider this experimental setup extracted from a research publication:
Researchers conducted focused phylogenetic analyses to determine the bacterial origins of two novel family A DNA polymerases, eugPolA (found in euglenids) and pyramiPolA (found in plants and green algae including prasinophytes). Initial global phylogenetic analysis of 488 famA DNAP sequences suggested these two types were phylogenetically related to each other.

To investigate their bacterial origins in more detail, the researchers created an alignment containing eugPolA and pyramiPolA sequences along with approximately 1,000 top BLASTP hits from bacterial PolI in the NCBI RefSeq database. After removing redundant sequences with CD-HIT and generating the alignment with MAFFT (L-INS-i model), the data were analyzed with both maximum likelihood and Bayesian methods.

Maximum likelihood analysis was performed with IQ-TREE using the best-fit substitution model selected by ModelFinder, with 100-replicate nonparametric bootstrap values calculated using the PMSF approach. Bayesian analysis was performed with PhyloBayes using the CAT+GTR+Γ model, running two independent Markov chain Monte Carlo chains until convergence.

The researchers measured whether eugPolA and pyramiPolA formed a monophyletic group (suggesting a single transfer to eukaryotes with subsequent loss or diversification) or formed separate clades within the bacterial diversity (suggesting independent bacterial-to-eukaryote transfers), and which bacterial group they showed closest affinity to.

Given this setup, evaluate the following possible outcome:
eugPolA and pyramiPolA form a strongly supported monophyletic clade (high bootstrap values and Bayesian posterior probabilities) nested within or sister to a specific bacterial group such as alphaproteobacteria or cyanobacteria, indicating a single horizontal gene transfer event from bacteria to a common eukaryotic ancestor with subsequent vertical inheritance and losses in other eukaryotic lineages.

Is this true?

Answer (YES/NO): NO